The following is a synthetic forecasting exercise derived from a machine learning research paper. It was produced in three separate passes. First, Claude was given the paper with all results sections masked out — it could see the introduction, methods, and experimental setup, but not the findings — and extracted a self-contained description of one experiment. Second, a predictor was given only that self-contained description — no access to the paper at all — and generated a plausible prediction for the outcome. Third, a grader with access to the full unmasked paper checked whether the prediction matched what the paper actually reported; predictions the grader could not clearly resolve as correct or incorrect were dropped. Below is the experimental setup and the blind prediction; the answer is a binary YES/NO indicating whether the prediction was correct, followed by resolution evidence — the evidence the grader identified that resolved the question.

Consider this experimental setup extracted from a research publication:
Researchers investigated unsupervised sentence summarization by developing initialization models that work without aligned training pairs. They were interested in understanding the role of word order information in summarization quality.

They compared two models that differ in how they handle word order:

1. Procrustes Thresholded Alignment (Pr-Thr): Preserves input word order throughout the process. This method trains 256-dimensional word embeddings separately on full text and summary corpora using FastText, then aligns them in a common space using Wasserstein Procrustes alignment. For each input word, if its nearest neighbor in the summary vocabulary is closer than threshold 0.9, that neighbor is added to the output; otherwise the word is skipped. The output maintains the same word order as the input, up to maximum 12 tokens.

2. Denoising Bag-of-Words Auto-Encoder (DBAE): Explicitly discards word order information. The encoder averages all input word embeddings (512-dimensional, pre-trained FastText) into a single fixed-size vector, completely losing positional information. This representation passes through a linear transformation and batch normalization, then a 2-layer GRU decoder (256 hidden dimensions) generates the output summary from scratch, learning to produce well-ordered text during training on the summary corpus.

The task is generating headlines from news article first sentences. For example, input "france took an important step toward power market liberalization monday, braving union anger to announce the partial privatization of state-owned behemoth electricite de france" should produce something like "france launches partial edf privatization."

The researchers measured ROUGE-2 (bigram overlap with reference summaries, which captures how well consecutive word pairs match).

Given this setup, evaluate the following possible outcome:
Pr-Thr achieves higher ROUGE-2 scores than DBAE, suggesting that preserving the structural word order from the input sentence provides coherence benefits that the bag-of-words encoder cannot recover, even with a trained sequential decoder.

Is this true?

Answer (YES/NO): YES